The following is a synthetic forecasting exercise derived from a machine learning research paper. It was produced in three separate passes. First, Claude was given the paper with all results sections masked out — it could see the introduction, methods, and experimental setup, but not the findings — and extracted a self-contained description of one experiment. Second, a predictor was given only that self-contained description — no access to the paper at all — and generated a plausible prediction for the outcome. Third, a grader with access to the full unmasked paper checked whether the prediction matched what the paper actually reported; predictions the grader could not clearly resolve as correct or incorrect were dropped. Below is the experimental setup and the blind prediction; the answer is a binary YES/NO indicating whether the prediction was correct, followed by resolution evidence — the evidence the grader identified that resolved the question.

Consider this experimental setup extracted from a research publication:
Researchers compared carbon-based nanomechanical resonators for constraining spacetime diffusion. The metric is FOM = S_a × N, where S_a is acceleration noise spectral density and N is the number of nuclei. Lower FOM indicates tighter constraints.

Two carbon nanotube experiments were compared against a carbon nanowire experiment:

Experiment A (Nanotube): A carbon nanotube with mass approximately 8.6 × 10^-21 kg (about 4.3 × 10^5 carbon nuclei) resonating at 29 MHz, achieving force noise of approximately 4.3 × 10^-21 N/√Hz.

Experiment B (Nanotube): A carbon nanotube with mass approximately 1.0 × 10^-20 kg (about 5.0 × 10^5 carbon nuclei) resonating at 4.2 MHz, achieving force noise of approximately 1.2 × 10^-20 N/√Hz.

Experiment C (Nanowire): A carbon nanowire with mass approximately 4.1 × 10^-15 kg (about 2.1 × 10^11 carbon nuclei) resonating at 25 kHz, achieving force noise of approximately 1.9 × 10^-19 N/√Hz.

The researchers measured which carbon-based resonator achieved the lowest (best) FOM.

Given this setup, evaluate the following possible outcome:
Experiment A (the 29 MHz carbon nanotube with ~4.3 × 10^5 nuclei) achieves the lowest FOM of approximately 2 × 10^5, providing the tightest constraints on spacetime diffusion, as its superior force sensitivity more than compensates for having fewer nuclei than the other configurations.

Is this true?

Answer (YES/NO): NO